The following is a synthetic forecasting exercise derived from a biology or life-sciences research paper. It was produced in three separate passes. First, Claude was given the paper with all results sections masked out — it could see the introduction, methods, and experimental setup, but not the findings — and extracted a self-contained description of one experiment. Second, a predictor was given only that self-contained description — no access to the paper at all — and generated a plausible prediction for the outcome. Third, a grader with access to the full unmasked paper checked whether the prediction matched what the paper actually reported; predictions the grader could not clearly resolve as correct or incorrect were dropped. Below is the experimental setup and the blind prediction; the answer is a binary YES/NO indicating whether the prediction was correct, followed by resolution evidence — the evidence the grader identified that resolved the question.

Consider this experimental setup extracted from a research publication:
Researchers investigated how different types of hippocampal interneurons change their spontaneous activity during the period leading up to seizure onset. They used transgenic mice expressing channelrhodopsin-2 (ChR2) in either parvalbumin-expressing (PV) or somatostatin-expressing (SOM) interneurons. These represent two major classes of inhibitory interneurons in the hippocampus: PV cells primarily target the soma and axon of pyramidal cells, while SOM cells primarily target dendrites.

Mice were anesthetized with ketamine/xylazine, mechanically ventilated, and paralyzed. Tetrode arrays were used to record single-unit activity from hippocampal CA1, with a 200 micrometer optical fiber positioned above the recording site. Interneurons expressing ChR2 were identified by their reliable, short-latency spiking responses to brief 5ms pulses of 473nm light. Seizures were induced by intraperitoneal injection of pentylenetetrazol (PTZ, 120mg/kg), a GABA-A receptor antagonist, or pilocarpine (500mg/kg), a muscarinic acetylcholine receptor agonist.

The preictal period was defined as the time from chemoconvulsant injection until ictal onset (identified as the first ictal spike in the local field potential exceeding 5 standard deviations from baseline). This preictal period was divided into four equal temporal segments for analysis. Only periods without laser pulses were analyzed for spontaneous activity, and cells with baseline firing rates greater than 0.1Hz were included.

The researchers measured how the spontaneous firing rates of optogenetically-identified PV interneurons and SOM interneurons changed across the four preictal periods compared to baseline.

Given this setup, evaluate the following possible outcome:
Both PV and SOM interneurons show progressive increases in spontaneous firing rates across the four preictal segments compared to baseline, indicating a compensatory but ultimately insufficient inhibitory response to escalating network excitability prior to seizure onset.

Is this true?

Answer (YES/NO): NO